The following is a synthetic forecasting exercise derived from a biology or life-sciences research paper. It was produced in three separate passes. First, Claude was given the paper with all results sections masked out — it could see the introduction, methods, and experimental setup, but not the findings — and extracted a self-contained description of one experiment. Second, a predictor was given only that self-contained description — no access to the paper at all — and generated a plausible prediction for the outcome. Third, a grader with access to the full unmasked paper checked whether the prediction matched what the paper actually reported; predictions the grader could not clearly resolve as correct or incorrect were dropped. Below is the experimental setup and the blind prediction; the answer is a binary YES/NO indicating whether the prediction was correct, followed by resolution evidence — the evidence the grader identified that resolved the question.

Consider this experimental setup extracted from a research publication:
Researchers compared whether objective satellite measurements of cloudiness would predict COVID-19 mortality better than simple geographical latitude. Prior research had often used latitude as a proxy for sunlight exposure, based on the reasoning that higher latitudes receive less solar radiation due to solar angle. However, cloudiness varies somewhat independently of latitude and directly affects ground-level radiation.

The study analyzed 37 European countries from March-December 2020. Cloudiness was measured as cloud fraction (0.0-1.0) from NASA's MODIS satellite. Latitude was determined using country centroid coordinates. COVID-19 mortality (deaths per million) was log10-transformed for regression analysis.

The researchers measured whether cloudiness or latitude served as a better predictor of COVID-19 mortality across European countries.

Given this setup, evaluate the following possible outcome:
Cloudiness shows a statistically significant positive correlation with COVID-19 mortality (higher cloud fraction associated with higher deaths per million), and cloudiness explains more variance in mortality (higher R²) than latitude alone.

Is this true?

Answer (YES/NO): YES